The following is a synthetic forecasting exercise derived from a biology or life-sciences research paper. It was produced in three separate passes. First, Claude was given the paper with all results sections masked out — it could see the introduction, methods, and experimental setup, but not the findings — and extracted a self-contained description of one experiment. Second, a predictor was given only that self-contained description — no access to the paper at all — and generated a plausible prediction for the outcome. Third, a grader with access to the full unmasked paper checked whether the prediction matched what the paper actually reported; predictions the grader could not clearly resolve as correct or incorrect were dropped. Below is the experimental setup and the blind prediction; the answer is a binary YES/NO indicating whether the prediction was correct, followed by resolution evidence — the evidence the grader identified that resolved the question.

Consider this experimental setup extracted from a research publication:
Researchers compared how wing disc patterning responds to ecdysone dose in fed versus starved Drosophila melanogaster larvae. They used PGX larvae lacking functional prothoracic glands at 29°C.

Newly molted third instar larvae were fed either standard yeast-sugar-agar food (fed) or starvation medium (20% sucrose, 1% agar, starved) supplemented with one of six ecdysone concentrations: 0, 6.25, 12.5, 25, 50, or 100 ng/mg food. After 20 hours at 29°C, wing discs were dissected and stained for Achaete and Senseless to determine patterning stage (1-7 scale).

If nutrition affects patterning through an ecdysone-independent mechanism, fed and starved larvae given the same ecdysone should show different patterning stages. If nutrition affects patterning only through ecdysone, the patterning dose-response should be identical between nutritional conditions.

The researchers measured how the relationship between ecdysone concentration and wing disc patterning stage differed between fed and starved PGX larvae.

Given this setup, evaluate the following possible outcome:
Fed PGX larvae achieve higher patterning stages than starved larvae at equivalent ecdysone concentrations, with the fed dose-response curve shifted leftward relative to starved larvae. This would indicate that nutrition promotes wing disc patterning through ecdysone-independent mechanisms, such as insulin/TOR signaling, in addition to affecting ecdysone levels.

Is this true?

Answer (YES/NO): NO